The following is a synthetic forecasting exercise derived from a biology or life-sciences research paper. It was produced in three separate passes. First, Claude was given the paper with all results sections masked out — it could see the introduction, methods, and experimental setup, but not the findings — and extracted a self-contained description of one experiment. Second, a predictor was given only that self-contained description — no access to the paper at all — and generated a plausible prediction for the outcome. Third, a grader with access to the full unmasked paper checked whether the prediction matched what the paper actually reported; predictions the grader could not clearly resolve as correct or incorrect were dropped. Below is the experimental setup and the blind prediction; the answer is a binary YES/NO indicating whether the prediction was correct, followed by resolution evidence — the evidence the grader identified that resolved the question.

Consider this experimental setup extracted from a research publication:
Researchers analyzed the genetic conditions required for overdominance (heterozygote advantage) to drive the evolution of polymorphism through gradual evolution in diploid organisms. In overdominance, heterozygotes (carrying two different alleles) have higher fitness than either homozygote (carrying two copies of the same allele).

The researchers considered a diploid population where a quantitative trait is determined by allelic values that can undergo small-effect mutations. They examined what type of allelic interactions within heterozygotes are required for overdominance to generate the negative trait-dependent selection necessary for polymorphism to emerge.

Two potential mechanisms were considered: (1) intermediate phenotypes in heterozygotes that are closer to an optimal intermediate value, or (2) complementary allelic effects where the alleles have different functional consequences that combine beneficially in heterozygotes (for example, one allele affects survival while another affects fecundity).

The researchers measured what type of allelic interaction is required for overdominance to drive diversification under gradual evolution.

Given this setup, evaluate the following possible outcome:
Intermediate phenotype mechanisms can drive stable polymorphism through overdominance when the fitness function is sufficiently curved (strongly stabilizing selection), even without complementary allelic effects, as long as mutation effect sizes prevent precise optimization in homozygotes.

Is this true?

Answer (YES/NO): NO